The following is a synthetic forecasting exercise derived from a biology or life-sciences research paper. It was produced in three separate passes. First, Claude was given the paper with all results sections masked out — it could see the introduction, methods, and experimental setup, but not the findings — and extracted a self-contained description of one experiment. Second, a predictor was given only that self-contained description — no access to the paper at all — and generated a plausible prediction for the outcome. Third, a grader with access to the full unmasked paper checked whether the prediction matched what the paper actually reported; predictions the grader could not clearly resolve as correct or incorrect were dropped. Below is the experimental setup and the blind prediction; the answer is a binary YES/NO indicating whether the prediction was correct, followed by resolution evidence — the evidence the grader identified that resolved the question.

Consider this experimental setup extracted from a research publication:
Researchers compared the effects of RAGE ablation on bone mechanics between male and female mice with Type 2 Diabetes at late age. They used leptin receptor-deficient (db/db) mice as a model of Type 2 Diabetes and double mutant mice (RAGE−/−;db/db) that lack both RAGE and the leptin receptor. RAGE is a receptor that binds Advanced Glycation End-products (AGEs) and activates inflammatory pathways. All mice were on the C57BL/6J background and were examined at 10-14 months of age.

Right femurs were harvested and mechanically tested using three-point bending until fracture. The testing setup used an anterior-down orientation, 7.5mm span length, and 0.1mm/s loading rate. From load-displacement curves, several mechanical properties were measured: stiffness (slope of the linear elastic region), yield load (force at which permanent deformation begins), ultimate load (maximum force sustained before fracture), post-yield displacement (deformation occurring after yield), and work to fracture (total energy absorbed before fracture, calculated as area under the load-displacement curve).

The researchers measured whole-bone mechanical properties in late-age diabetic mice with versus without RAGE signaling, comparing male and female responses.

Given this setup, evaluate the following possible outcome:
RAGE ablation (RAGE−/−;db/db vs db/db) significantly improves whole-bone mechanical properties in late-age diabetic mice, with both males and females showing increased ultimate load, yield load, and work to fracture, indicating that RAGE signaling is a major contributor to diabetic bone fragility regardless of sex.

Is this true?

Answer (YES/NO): NO